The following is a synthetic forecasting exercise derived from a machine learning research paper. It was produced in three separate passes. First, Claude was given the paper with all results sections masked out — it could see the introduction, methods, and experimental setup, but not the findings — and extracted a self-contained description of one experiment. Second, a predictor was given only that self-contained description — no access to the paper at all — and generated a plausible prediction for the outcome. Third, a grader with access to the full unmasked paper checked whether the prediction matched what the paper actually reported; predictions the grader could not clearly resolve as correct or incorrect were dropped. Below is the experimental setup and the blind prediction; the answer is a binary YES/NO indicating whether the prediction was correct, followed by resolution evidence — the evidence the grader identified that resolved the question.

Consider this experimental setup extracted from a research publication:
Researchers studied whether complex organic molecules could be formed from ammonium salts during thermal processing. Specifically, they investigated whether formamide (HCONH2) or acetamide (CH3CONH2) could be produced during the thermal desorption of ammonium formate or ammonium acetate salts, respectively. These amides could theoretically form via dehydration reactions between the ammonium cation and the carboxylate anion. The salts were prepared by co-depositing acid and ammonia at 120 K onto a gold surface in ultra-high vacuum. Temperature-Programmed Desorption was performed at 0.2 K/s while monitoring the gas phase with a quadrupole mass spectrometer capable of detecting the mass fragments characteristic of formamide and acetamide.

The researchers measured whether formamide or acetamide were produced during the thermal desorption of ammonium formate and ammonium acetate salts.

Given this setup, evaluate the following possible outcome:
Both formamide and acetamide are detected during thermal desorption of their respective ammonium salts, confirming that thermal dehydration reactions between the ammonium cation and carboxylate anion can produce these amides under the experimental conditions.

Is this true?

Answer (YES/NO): NO